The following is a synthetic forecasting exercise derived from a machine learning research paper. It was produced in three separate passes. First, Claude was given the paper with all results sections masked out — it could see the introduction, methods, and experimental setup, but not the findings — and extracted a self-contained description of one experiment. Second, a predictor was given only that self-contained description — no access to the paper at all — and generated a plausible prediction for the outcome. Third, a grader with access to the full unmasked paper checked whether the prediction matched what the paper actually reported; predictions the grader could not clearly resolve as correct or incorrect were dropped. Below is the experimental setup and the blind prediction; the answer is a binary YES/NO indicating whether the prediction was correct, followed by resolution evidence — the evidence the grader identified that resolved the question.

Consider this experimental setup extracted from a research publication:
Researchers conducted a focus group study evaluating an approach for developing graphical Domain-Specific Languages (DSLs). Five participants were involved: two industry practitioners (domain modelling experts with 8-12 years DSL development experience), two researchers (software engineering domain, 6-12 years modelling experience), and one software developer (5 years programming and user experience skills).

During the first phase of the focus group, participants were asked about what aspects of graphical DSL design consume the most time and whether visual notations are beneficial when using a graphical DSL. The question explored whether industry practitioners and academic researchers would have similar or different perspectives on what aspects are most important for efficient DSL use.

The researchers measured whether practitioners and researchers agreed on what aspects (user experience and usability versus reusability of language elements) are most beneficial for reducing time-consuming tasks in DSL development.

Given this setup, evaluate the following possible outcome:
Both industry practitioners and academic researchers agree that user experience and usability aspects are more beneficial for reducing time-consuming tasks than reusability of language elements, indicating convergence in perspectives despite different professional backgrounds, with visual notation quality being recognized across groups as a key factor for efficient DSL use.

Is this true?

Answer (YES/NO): NO